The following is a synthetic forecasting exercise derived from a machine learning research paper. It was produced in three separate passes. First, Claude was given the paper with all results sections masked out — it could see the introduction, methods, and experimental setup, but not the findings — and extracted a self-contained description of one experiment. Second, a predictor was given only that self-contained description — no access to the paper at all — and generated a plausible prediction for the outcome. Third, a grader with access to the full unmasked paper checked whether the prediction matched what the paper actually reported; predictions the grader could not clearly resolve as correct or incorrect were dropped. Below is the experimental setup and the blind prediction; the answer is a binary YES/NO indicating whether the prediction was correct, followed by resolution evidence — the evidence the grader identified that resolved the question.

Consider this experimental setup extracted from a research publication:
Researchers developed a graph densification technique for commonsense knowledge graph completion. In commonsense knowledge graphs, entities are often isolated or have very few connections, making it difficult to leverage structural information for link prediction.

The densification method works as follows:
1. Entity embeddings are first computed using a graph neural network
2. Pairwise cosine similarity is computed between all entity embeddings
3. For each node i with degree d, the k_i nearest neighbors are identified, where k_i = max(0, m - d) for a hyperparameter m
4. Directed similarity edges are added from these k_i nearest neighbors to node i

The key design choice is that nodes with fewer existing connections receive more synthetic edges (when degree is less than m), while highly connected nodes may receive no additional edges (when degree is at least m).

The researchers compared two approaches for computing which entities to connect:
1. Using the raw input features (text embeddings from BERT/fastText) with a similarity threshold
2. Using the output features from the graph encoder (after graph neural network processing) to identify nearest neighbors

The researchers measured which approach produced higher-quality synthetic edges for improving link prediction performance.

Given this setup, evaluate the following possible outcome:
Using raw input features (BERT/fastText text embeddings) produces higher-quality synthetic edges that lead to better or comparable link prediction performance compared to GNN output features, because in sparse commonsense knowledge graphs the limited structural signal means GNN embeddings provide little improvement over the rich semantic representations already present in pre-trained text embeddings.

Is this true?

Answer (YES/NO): NO